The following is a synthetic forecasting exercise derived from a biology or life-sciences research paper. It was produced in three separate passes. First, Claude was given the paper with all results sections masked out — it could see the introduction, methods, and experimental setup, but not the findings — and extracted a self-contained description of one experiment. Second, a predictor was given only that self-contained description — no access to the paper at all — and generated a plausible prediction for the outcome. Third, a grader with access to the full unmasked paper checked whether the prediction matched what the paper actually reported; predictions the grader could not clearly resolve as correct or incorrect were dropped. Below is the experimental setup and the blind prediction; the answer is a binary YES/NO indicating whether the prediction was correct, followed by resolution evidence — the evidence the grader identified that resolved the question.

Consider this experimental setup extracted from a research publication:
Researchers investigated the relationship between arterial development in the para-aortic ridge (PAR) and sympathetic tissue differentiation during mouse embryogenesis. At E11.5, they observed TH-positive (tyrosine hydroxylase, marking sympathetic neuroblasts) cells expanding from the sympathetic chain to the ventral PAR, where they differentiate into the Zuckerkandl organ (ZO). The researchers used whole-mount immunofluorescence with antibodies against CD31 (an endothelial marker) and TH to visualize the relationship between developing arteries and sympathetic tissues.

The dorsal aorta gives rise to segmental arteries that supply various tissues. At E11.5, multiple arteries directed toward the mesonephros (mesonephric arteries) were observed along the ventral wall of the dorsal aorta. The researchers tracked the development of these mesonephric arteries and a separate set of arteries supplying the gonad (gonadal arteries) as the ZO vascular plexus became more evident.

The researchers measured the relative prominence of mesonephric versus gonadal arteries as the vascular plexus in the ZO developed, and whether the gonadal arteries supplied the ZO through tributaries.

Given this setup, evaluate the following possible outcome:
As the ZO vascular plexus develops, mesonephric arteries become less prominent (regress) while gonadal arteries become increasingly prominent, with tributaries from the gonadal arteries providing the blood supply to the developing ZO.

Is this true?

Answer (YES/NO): YES